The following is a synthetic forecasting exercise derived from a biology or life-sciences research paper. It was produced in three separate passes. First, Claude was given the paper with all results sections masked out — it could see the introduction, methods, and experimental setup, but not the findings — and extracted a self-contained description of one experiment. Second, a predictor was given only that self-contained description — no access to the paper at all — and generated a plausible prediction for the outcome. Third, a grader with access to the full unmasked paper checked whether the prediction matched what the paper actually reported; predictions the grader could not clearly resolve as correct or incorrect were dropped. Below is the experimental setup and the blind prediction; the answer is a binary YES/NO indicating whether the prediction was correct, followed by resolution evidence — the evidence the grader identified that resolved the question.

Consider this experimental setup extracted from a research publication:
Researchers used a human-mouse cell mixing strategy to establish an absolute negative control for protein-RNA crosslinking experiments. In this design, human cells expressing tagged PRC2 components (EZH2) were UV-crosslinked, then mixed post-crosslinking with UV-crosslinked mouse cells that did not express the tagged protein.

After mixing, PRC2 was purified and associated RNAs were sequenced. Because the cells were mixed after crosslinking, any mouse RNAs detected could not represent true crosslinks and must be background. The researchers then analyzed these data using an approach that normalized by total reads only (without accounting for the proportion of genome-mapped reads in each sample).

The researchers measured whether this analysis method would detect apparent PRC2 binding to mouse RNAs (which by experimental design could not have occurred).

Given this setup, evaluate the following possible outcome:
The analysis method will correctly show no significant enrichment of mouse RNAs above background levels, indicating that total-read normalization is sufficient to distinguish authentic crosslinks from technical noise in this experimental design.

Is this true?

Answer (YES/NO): NO